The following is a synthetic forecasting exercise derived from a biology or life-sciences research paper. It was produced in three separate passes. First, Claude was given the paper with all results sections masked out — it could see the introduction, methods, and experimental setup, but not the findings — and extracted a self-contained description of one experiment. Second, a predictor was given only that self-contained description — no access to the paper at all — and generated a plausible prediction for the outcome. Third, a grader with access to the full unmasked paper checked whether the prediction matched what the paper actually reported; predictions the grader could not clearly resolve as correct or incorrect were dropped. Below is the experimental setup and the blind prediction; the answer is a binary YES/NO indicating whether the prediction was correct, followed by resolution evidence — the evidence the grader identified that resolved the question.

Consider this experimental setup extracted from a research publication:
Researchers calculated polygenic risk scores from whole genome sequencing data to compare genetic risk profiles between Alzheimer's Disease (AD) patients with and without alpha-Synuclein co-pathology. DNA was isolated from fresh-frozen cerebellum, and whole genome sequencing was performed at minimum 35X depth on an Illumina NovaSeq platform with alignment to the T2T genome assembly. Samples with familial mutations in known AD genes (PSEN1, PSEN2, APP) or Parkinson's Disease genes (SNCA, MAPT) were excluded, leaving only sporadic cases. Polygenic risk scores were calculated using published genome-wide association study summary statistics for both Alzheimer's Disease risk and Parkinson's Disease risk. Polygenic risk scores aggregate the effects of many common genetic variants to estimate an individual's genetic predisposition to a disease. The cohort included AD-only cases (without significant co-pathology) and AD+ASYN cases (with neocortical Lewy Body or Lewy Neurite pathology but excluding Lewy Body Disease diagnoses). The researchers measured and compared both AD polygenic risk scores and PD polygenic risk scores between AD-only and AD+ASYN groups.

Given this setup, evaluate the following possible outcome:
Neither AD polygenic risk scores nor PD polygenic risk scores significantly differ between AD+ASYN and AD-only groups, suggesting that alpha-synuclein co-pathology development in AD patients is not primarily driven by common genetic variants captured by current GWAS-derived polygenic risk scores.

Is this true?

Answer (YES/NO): NO